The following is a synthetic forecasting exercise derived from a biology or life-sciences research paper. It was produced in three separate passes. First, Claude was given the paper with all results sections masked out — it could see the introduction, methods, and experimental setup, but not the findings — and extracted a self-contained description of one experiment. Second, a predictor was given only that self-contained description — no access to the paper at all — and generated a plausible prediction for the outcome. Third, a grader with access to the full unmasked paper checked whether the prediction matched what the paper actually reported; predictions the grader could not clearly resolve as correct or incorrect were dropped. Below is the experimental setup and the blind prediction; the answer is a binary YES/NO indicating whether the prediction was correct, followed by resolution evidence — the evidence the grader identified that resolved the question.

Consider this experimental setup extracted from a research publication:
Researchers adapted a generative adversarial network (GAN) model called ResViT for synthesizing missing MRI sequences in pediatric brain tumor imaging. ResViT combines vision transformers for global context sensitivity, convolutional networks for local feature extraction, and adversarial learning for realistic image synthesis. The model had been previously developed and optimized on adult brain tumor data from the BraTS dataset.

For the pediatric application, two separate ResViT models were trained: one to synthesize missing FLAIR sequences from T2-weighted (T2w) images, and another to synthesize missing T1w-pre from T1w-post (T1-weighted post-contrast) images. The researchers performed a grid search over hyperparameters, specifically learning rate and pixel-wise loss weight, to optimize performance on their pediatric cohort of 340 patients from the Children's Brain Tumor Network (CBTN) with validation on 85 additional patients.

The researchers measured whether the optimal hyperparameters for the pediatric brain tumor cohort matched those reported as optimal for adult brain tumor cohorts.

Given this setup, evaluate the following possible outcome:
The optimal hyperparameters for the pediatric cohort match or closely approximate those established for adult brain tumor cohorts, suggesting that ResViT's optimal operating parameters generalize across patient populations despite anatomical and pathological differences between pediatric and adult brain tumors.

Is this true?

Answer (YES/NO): NO